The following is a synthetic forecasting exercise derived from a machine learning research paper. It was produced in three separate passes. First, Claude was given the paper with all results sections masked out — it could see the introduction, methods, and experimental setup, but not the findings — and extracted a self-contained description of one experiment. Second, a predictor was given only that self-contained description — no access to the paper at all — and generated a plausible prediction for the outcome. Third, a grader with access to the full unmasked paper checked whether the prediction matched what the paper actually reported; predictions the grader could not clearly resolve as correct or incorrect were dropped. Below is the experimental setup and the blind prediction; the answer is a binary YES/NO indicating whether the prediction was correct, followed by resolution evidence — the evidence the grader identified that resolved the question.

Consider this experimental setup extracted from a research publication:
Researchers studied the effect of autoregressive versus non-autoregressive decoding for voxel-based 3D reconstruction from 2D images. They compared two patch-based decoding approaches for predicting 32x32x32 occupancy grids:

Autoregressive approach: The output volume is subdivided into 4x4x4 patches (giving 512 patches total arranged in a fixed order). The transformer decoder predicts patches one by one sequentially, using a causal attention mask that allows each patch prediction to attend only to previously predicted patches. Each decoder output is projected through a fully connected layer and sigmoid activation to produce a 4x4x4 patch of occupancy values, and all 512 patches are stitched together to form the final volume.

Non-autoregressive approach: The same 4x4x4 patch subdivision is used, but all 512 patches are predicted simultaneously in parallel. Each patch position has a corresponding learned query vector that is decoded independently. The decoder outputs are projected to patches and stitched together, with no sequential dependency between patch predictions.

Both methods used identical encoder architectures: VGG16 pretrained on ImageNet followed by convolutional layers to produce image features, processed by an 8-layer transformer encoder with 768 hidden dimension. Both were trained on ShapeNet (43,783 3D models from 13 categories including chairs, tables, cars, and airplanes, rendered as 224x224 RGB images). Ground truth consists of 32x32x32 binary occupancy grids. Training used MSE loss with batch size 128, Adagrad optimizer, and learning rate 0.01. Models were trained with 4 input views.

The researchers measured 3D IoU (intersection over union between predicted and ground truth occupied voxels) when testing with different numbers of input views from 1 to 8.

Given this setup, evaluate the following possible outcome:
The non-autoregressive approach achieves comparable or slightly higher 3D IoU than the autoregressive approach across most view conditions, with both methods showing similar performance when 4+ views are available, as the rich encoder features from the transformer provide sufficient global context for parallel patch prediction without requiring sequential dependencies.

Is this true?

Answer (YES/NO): NO